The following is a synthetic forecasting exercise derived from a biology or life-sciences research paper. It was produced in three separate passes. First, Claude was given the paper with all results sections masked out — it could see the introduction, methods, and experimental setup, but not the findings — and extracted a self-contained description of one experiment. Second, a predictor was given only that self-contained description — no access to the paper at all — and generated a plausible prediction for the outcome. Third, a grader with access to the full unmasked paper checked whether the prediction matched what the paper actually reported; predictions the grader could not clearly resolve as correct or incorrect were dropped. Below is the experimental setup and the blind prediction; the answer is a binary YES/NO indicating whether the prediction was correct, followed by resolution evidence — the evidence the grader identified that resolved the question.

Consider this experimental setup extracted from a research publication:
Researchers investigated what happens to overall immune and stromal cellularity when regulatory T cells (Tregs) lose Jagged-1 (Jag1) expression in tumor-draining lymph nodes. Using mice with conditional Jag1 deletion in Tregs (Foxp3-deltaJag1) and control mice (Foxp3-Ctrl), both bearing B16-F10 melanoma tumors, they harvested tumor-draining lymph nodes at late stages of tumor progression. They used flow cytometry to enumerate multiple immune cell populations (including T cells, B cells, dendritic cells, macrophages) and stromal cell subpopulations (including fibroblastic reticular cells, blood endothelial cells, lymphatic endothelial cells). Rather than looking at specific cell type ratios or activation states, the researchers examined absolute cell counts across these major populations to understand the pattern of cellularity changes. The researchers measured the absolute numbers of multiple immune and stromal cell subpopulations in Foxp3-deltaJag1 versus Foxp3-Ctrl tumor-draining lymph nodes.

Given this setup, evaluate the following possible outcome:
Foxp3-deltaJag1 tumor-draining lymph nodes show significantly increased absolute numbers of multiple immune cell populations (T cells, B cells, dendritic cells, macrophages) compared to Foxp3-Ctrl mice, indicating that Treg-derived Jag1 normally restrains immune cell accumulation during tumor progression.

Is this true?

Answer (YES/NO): NO